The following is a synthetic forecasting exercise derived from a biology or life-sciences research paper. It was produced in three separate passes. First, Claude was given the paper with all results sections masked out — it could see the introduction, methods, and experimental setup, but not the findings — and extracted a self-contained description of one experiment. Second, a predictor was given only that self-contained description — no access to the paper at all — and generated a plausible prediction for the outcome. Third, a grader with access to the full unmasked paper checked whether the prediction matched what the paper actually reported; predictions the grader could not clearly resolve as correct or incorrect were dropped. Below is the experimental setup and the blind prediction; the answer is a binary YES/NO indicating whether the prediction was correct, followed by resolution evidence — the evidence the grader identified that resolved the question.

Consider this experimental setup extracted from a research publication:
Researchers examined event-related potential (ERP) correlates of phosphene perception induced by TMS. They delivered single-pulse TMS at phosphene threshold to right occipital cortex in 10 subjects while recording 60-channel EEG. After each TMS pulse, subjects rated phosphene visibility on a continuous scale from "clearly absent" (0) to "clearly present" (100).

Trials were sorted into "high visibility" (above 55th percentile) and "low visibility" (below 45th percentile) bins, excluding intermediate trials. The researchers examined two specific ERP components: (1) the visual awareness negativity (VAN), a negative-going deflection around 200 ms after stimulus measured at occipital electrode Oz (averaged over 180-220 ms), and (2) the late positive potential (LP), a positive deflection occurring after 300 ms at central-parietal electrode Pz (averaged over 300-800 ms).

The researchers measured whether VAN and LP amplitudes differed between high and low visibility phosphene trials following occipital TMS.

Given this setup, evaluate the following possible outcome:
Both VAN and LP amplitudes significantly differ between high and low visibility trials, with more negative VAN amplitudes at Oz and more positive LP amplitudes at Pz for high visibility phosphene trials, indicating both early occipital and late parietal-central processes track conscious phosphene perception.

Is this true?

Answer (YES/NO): YES